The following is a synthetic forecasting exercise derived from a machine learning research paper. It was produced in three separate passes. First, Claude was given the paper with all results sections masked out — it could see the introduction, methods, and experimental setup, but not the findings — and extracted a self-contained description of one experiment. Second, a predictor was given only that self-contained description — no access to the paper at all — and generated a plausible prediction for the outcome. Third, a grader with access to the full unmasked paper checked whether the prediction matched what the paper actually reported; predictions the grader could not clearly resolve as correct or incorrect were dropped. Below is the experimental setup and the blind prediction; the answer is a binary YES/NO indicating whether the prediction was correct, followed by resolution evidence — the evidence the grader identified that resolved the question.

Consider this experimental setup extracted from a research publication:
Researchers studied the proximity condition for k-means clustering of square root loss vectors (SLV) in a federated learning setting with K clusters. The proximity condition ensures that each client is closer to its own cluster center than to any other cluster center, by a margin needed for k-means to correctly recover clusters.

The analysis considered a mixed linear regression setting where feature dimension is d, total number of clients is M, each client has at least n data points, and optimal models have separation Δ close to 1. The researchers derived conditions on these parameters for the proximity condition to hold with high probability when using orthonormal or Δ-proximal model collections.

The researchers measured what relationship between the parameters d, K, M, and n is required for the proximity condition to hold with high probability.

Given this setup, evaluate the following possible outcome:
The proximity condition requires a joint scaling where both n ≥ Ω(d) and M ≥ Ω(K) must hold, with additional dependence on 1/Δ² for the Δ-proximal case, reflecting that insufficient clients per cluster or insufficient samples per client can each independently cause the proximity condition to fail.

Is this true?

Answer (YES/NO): NO